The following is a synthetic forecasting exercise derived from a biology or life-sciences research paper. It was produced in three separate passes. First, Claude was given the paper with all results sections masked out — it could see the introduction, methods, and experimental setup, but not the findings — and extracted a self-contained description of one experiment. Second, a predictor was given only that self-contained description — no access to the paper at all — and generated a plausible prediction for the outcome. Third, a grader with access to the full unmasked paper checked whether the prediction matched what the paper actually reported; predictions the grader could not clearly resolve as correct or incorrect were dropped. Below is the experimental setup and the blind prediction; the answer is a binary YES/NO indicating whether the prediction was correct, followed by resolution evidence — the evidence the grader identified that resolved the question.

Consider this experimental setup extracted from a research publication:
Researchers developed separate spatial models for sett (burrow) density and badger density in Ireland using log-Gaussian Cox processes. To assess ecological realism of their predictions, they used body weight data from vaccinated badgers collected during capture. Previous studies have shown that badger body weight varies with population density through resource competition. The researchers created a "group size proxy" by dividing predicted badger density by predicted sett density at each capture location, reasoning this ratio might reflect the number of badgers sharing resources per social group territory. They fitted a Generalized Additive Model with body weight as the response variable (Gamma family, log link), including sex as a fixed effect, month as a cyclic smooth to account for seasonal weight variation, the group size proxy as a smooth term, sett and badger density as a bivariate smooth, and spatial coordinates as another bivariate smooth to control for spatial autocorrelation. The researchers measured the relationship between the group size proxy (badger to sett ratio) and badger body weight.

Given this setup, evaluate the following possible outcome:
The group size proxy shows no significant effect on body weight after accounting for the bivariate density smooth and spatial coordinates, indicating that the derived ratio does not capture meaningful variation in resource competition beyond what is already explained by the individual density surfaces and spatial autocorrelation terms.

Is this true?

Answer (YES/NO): NO